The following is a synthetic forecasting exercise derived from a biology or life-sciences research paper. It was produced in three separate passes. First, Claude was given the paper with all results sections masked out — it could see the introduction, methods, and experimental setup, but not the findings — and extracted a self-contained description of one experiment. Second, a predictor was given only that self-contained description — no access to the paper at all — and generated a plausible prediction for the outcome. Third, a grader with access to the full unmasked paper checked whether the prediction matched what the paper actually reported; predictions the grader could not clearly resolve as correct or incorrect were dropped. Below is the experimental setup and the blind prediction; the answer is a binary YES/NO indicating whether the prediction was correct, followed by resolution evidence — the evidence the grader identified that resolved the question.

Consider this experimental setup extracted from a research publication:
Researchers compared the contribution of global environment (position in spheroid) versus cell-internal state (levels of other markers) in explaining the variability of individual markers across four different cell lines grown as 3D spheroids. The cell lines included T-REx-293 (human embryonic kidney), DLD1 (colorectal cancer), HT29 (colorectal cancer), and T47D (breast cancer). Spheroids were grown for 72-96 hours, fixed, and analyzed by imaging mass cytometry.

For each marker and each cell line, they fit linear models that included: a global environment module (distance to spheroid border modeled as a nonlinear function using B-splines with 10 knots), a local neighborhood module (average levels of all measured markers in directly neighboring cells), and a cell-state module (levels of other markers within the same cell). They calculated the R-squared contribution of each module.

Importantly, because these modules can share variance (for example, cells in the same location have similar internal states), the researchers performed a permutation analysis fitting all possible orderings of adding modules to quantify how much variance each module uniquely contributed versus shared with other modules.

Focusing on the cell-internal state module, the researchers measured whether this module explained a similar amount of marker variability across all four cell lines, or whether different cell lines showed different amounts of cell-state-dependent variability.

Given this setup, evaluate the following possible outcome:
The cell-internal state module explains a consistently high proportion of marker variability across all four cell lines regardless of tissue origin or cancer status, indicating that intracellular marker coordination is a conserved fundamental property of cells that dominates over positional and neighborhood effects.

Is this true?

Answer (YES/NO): YES